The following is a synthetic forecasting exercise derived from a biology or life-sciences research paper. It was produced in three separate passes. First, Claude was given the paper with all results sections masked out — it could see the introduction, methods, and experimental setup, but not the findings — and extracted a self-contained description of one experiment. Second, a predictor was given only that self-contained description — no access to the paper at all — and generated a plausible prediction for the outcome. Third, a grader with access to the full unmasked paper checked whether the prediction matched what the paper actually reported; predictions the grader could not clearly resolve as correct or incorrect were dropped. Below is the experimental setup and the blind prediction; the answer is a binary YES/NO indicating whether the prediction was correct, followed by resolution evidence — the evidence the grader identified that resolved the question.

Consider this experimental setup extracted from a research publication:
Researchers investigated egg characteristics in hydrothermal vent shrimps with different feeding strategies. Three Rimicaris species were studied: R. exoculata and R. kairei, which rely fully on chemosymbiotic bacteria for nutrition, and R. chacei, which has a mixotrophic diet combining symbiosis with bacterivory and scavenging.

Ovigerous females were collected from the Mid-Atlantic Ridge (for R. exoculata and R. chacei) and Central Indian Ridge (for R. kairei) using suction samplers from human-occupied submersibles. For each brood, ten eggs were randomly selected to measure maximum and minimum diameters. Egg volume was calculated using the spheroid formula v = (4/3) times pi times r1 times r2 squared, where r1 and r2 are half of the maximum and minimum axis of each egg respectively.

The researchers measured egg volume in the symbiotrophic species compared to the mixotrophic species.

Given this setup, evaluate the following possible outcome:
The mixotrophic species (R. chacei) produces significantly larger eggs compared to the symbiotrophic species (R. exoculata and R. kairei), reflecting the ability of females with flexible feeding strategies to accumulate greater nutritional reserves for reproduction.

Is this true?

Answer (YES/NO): NO